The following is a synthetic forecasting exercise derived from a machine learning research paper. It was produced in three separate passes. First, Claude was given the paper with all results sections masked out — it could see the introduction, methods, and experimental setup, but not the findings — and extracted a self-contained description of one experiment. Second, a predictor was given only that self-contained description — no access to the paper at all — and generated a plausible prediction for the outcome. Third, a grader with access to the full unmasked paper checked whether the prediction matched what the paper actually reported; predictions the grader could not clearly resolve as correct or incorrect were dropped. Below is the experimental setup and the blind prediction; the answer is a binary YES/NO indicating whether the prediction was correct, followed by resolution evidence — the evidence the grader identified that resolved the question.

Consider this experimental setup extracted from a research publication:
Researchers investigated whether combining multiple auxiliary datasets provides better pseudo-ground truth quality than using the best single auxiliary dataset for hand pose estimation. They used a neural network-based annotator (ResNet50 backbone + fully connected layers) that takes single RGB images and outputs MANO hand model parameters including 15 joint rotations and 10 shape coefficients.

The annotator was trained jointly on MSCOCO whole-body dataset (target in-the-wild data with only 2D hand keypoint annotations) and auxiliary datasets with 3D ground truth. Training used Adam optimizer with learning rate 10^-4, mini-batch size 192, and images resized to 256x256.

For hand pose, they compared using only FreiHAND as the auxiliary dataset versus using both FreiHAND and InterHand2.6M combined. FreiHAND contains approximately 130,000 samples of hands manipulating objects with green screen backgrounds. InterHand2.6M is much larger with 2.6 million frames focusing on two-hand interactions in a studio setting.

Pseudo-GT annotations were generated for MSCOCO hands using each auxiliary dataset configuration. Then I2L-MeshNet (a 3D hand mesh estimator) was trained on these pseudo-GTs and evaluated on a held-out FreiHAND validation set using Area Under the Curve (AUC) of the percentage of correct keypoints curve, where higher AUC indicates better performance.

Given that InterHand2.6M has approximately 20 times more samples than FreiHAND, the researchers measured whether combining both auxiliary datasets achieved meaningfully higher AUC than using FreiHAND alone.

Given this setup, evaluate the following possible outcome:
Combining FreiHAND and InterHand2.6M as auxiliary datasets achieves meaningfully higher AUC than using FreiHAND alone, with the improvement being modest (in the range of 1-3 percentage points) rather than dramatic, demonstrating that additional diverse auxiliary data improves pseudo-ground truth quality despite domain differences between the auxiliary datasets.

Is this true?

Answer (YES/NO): NO